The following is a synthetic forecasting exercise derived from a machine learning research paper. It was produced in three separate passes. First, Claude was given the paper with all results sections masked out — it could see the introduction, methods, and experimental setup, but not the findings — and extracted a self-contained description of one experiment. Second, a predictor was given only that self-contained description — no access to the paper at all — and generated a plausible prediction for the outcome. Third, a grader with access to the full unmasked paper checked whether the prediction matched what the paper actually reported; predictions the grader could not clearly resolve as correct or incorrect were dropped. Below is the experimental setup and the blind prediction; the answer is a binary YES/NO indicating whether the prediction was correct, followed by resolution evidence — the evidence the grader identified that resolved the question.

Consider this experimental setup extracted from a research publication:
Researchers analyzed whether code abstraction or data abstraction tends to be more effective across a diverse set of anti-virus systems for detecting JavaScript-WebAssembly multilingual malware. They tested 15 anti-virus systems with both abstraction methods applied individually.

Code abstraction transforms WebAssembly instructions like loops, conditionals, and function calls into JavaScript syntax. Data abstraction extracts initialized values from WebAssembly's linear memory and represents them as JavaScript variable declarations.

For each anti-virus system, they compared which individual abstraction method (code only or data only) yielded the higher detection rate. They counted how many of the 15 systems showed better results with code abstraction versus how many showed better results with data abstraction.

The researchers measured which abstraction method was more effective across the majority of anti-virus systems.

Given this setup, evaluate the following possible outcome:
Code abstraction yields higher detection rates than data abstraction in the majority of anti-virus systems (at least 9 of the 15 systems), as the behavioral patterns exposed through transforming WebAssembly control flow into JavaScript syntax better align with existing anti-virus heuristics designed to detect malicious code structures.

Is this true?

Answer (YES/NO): NO